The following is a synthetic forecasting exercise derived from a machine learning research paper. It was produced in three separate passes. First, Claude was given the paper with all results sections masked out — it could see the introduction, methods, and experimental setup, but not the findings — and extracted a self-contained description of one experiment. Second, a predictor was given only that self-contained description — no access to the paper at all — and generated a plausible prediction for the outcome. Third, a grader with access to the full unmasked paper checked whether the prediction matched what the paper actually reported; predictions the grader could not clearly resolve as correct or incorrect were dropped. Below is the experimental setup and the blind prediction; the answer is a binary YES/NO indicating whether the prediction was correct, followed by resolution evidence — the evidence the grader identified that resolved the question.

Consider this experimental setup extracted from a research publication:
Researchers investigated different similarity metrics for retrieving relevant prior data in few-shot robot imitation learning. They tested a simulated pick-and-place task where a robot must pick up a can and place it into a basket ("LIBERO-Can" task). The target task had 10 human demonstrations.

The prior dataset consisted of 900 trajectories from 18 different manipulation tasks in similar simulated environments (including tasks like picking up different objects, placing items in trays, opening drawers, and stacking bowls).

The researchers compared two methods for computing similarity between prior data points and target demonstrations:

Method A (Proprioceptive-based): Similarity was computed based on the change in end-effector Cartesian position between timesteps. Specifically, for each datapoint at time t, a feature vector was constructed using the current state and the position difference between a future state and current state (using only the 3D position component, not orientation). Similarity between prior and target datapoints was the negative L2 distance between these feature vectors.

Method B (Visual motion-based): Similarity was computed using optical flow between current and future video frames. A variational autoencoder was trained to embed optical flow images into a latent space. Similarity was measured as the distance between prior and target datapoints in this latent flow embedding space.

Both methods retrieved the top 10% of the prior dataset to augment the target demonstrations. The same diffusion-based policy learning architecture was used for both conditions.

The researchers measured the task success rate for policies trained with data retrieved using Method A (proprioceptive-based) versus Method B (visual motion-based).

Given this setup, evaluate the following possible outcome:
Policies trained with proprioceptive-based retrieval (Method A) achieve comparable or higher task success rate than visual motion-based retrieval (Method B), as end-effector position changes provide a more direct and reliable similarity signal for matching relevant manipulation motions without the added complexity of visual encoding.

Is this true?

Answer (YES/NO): NO